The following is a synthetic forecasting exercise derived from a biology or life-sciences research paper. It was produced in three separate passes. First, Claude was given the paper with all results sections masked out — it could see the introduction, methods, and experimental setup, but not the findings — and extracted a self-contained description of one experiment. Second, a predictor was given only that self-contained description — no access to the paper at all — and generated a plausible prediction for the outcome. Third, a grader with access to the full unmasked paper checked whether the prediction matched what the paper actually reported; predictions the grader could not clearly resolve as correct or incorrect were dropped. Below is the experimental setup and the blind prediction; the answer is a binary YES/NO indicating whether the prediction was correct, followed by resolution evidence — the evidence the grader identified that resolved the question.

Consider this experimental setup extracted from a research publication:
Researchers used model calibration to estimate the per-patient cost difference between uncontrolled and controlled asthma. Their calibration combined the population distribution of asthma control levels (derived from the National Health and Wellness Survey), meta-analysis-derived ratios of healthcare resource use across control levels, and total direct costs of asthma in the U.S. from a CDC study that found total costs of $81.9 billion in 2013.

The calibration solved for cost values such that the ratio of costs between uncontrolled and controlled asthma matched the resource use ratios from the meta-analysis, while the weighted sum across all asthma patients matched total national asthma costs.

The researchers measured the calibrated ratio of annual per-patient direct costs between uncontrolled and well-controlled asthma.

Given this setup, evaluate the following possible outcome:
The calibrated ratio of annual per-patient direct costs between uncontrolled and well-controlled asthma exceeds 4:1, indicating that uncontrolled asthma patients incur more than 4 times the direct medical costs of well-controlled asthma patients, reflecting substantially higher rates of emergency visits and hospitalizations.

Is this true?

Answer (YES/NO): NO